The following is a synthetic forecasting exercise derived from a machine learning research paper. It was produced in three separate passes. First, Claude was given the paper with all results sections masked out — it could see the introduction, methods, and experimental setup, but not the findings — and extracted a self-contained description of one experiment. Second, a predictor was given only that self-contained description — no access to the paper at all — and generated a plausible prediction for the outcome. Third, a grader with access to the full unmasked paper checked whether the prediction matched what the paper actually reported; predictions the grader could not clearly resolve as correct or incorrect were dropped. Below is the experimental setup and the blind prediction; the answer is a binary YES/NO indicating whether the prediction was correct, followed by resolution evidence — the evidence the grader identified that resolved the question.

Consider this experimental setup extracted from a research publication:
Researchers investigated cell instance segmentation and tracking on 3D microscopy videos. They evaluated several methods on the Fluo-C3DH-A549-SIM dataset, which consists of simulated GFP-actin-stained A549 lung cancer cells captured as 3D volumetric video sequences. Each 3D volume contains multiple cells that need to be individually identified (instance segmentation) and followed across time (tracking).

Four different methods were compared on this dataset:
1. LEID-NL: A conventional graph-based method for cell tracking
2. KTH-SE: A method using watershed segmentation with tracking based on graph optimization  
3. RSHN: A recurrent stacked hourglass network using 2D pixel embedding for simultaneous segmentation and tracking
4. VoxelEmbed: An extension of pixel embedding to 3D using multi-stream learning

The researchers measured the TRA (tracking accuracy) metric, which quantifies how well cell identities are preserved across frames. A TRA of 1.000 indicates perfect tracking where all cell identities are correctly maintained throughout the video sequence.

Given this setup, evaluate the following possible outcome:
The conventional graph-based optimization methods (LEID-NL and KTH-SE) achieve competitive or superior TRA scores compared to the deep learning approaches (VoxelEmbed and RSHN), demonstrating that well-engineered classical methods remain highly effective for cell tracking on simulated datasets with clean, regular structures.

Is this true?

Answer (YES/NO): YES